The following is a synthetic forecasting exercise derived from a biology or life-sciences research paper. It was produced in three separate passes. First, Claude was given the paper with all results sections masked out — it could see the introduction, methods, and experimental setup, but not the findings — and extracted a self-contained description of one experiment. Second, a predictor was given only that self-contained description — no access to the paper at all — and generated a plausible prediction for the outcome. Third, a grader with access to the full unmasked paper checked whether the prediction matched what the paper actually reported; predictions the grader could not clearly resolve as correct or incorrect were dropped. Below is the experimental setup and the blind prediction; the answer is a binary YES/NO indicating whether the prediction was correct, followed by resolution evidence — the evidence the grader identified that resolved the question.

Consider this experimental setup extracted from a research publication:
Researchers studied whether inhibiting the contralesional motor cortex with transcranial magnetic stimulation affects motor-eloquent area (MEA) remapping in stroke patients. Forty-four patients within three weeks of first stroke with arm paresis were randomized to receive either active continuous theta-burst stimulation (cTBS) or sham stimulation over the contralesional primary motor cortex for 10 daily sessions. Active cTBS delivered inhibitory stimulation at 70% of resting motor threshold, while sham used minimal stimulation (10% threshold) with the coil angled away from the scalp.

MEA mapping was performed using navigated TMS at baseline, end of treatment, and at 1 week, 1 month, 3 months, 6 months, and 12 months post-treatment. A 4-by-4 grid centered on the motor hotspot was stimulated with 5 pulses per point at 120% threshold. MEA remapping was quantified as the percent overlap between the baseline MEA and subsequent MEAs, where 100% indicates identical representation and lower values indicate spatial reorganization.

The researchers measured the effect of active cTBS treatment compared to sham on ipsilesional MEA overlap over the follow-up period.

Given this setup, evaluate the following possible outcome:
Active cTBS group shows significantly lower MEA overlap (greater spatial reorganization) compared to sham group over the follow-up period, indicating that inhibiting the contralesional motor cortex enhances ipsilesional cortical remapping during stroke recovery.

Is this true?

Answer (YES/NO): YES